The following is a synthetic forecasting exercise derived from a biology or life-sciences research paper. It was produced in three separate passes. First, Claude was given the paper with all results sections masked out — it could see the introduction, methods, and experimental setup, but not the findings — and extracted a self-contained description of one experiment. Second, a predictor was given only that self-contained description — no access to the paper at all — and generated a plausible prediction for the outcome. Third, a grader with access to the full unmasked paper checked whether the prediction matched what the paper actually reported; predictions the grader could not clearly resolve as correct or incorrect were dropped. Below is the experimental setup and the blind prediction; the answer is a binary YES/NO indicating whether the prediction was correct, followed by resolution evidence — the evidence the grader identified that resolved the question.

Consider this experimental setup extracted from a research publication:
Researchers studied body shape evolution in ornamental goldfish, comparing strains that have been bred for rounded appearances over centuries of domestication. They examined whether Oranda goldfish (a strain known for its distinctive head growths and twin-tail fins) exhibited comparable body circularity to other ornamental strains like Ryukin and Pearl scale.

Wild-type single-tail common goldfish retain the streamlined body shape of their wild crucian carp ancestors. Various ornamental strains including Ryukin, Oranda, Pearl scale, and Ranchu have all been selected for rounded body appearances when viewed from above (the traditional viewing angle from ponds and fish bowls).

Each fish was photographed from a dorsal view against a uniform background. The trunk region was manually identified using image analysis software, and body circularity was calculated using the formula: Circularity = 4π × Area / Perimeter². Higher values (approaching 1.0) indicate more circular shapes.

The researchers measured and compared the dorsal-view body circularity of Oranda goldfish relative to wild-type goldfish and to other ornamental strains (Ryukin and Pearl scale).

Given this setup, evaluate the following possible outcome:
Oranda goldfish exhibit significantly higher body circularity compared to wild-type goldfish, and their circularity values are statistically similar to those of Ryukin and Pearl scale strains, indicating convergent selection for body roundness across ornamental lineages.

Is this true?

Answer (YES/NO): NO